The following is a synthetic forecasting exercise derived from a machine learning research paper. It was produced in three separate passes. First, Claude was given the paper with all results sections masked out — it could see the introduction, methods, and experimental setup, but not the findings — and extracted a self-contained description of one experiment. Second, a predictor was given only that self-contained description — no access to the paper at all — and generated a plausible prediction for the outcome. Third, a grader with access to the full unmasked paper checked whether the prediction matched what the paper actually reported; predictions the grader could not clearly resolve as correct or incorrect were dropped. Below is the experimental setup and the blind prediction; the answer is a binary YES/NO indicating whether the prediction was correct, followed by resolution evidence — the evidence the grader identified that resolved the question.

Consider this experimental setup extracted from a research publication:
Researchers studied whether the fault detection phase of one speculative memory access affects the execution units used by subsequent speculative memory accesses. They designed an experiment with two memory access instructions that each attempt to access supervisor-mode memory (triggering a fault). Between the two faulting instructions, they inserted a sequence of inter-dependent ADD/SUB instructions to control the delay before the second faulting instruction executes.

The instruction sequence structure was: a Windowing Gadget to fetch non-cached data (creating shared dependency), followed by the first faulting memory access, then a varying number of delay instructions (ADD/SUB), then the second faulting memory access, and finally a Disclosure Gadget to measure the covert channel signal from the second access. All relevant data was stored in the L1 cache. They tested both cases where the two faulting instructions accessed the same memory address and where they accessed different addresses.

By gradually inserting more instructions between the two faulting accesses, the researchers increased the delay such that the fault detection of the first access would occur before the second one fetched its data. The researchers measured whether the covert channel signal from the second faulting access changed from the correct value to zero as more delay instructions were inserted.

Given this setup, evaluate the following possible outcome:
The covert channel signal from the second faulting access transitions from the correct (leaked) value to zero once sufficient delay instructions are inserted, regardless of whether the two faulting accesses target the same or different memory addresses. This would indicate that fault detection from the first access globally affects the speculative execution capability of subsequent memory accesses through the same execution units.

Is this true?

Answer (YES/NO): NO